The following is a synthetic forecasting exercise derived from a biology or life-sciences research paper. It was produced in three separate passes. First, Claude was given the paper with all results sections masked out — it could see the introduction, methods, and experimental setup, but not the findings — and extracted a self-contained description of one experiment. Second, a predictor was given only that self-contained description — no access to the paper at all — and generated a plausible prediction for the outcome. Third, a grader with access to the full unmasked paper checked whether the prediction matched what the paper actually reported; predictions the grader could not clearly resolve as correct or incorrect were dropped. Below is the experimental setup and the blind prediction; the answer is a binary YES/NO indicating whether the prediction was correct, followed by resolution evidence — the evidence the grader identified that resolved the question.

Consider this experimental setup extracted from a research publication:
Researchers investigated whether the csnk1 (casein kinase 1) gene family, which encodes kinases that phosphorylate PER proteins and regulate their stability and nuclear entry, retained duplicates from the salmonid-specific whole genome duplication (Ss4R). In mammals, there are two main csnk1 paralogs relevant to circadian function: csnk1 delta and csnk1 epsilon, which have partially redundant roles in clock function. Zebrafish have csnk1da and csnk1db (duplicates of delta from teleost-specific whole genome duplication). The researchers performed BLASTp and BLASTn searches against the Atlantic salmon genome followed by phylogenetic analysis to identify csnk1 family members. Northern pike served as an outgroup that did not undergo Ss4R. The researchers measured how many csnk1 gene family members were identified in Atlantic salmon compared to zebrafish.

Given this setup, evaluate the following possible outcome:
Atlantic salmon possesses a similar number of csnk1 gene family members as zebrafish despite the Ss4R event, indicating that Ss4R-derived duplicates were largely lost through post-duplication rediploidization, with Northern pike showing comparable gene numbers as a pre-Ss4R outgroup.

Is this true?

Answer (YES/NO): NO